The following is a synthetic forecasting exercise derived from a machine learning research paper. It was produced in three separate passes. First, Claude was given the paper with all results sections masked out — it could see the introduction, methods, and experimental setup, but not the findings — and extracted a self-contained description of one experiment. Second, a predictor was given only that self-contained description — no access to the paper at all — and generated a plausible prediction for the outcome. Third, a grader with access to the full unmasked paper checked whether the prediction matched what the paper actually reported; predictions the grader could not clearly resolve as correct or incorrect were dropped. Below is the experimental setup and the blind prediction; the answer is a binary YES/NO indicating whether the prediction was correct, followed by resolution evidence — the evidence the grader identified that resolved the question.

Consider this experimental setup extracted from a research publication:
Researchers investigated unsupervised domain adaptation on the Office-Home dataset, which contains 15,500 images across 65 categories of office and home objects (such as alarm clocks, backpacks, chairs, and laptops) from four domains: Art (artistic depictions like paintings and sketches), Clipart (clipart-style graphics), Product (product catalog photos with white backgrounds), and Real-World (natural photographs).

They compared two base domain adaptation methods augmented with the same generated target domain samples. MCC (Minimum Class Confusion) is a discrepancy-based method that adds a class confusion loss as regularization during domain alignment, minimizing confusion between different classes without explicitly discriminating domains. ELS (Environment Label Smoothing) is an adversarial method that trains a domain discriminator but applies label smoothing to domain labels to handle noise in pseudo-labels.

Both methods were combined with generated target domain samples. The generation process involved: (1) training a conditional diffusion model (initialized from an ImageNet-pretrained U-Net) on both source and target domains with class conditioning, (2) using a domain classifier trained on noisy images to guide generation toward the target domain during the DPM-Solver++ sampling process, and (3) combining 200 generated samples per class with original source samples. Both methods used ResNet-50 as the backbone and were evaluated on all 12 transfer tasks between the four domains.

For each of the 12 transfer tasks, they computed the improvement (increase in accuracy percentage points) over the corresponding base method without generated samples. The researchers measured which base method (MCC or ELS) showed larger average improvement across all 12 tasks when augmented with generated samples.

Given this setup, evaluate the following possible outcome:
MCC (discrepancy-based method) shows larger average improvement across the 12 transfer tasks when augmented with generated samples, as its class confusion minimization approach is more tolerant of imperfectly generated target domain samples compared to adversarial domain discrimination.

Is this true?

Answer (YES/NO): NO